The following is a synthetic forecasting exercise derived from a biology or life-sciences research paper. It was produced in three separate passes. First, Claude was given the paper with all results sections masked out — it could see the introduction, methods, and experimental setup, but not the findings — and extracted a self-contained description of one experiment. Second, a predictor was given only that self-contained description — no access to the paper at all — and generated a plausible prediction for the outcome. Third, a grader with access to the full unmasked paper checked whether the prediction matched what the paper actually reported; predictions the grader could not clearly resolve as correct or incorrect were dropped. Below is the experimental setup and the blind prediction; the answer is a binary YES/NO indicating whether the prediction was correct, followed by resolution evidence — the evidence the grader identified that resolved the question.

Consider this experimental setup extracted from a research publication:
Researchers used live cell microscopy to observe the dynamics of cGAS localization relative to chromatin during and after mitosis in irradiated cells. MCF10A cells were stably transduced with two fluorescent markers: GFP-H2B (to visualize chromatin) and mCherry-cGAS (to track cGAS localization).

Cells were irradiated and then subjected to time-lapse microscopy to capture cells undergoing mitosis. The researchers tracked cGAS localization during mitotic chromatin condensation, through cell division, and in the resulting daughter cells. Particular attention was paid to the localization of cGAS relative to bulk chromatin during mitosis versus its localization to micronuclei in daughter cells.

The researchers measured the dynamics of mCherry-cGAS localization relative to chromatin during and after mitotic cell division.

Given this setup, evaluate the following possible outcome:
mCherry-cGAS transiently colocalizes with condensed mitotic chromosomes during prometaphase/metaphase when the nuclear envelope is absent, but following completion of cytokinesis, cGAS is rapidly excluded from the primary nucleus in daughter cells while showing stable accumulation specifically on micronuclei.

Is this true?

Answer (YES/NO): NO